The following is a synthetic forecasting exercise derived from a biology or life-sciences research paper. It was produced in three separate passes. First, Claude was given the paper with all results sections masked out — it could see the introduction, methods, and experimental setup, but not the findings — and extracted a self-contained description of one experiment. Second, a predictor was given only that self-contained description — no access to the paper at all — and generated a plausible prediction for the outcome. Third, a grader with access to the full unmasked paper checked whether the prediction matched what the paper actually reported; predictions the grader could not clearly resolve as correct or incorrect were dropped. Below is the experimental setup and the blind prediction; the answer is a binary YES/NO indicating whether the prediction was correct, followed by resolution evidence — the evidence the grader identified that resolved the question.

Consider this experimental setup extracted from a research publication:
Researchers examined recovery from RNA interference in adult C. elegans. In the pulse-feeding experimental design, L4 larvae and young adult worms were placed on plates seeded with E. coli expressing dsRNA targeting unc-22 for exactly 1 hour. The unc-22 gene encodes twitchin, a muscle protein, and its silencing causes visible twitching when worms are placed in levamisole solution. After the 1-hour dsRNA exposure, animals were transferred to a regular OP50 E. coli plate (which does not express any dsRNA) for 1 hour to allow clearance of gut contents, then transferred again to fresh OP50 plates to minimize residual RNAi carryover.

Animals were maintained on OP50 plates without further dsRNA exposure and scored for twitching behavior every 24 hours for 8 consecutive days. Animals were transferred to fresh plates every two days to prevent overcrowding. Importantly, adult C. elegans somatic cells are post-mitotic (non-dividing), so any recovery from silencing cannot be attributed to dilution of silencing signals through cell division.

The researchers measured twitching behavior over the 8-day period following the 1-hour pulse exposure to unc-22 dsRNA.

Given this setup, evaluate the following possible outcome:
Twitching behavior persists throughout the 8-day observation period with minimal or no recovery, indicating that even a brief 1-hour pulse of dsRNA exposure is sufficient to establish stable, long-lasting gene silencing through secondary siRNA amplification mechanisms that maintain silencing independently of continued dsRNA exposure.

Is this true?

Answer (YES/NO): NO